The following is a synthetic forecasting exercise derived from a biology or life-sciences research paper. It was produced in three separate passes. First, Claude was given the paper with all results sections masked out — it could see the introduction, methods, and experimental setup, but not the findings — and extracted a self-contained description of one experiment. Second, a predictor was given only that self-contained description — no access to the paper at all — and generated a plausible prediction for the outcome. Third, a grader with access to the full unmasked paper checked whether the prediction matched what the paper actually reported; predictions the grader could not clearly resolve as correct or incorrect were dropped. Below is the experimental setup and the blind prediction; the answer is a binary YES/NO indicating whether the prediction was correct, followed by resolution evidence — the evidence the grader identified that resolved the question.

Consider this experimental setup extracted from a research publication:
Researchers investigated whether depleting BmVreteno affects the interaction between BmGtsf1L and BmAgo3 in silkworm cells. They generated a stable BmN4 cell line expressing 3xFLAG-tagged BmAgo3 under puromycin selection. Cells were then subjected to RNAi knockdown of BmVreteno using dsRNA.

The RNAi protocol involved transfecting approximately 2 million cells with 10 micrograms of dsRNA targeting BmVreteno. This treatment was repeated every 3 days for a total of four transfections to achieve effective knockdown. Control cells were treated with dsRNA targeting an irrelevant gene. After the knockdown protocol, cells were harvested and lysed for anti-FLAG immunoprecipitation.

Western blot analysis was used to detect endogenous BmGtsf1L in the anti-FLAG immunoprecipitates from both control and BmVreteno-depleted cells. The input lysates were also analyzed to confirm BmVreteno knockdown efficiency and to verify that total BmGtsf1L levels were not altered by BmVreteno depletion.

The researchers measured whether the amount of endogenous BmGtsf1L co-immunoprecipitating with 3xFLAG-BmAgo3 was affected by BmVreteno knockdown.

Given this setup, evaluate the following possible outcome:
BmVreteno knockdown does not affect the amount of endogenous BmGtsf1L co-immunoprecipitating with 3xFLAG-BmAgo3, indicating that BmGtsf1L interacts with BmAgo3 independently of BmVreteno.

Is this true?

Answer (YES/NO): YES